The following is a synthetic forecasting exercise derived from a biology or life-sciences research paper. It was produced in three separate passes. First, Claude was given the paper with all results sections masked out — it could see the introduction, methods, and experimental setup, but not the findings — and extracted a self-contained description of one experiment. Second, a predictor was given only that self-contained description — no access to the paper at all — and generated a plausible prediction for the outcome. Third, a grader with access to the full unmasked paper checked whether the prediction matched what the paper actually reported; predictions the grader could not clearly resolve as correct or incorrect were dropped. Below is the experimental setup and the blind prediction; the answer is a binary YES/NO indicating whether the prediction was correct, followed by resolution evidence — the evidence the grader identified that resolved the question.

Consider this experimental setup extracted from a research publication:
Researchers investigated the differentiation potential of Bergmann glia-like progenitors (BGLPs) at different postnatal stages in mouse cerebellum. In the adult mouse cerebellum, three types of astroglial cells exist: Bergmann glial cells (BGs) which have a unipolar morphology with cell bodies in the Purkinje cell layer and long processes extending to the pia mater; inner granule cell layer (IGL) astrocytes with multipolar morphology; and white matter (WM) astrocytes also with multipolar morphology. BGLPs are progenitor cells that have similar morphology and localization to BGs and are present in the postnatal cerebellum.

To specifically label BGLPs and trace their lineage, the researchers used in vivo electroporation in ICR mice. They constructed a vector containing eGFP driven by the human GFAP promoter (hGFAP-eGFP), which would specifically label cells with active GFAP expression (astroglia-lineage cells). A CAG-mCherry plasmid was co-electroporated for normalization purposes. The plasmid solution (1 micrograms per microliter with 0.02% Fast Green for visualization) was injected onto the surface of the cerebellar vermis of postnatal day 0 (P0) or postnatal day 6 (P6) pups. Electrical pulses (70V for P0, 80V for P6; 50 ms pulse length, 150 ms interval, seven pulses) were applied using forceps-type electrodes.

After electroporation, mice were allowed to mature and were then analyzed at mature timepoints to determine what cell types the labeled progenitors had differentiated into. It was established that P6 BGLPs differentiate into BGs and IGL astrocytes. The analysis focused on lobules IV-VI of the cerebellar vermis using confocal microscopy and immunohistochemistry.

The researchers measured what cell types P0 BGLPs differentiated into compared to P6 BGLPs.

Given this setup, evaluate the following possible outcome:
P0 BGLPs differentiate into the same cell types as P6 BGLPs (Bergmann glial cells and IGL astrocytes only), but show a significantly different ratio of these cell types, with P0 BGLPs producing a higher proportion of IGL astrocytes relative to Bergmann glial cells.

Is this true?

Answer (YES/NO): NO